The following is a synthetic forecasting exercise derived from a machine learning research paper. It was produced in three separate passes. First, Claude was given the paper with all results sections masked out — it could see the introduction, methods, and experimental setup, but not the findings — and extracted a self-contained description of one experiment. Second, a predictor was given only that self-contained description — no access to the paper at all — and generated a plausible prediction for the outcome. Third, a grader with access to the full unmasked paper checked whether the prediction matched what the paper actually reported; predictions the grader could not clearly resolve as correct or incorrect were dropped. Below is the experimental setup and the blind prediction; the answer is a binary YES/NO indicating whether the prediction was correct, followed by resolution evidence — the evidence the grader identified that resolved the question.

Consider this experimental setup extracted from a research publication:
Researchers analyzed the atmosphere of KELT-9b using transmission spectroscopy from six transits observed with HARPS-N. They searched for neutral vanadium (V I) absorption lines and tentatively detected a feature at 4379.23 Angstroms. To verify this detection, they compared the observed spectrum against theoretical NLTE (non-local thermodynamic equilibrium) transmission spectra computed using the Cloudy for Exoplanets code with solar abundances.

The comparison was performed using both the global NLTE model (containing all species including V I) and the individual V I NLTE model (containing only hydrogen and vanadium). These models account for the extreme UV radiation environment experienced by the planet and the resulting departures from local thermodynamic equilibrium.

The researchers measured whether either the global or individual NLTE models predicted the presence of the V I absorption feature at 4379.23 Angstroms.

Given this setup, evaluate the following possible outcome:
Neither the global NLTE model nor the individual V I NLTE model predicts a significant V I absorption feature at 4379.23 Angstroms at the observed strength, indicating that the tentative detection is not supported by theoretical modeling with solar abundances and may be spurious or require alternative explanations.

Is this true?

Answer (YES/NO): YES